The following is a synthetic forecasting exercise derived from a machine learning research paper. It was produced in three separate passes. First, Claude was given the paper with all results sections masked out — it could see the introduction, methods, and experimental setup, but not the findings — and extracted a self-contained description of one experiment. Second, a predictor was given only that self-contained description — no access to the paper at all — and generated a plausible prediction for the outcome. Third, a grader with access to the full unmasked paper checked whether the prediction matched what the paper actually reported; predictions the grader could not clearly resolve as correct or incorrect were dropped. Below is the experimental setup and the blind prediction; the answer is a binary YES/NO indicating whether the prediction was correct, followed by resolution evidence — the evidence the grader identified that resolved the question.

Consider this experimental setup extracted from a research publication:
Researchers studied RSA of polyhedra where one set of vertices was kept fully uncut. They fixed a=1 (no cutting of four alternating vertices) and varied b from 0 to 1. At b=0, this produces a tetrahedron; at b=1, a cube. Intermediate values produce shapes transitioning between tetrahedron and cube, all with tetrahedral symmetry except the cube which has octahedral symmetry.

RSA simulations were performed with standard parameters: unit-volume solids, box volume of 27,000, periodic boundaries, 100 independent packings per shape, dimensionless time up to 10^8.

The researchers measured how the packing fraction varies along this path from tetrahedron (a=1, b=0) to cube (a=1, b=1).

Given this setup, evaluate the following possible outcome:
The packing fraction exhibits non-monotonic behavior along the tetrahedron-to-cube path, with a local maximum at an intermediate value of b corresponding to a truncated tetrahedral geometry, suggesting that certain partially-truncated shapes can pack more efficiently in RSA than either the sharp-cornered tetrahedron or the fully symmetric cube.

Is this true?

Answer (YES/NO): YES